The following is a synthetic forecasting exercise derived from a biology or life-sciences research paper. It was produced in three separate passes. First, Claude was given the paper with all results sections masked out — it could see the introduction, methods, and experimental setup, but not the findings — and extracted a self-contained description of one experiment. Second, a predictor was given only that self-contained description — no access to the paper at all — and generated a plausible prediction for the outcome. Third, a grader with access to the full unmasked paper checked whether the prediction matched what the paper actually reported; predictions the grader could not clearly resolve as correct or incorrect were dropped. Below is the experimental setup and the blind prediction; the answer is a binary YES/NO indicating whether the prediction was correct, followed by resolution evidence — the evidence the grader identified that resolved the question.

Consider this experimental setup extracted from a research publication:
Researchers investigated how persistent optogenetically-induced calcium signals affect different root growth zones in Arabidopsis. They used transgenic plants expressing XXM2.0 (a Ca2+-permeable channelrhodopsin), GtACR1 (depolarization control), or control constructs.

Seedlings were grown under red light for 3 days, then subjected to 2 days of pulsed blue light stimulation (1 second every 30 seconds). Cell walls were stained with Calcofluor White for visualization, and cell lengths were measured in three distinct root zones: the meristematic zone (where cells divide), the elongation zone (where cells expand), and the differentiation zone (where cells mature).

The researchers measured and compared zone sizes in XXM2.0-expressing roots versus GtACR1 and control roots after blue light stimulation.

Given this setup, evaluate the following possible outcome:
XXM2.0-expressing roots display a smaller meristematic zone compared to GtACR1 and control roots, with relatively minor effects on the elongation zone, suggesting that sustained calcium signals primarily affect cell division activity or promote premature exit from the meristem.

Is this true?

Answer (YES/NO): NO